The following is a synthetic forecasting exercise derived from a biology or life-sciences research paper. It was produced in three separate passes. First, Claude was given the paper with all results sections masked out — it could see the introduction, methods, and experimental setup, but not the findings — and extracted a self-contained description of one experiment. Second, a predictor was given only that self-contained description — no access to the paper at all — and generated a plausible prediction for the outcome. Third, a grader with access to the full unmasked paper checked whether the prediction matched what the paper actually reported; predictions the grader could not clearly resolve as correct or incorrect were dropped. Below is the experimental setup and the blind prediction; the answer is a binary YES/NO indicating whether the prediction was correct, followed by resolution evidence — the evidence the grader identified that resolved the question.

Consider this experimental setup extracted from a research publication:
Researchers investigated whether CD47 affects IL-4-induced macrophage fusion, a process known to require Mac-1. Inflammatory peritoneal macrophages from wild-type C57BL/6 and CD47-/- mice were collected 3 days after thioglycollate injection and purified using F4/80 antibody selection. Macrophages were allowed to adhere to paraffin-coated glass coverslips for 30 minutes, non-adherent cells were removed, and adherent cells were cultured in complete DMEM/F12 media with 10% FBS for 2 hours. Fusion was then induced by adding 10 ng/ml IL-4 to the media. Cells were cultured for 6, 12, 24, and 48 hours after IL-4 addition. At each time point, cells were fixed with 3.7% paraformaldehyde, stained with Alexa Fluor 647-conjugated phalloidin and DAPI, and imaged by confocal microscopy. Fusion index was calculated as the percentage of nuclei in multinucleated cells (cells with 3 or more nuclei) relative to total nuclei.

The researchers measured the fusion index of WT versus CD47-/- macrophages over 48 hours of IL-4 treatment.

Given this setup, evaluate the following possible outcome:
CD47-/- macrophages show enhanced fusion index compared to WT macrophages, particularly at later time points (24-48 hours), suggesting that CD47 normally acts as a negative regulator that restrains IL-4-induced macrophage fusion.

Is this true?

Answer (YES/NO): NO